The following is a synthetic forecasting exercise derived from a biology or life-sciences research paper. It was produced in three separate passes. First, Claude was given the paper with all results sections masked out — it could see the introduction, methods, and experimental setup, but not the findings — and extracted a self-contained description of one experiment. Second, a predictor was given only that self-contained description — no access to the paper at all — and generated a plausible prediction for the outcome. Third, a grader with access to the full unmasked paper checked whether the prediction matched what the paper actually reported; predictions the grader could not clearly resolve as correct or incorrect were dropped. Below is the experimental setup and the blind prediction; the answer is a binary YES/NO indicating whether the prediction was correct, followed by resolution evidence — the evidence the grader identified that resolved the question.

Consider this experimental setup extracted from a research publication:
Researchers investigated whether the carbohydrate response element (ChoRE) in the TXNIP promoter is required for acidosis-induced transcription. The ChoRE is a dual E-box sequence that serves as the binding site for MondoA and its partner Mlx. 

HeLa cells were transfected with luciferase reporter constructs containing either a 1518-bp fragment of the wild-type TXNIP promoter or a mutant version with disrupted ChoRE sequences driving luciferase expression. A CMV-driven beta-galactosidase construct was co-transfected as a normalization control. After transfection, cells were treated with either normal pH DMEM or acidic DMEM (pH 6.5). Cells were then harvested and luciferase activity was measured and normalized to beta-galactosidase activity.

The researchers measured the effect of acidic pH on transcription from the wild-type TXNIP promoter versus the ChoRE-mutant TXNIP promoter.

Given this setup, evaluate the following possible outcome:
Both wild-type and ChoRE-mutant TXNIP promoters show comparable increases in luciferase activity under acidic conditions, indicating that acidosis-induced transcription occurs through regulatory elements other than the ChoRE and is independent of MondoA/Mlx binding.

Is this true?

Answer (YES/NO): NO